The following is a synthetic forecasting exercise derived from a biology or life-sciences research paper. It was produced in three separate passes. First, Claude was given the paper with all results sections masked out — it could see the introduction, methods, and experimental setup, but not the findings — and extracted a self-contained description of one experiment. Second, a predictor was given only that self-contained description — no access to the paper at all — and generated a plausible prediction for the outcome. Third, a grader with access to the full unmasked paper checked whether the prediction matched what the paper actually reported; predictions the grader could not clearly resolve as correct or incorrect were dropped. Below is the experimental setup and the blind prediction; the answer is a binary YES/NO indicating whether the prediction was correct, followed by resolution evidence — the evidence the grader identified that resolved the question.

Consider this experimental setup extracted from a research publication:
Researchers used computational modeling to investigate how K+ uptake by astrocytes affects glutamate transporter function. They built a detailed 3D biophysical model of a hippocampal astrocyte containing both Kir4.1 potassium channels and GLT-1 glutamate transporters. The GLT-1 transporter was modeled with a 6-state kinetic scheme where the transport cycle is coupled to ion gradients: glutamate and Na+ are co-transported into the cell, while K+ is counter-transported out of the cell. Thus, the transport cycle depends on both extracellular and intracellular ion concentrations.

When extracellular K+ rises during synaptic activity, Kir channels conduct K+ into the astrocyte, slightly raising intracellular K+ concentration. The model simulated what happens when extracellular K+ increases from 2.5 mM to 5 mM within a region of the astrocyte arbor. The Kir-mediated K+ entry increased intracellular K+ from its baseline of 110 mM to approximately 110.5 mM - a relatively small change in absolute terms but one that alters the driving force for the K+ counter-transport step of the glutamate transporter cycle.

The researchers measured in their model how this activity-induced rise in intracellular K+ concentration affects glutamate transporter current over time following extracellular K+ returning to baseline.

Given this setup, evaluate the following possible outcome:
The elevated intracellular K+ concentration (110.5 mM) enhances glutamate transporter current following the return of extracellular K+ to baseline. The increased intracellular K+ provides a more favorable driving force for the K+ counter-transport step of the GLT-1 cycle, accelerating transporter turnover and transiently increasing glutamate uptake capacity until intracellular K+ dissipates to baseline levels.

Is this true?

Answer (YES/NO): NO